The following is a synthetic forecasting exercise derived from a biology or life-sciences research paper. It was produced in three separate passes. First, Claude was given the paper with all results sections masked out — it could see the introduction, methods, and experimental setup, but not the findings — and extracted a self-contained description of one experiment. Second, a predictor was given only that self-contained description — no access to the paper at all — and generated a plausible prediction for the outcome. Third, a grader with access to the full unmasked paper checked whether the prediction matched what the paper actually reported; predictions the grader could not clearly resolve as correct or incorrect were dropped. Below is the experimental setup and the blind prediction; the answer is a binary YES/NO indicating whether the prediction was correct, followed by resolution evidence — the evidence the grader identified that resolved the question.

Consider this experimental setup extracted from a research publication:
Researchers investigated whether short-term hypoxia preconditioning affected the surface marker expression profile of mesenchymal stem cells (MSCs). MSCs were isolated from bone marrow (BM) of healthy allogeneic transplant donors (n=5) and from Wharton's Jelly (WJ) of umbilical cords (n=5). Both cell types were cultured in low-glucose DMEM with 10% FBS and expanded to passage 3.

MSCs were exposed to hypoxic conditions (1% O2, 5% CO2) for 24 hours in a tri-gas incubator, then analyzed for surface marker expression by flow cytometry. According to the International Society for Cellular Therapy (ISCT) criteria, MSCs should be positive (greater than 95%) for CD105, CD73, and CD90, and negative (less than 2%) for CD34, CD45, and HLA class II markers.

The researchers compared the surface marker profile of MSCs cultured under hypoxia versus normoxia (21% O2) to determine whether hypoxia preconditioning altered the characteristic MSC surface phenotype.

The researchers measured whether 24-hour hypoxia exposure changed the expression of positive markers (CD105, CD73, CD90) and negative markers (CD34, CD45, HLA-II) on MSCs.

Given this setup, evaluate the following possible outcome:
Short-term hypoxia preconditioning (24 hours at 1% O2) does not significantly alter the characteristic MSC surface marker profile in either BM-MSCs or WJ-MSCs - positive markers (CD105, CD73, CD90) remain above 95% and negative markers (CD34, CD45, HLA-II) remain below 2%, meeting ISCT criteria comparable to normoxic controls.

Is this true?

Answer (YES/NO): YES